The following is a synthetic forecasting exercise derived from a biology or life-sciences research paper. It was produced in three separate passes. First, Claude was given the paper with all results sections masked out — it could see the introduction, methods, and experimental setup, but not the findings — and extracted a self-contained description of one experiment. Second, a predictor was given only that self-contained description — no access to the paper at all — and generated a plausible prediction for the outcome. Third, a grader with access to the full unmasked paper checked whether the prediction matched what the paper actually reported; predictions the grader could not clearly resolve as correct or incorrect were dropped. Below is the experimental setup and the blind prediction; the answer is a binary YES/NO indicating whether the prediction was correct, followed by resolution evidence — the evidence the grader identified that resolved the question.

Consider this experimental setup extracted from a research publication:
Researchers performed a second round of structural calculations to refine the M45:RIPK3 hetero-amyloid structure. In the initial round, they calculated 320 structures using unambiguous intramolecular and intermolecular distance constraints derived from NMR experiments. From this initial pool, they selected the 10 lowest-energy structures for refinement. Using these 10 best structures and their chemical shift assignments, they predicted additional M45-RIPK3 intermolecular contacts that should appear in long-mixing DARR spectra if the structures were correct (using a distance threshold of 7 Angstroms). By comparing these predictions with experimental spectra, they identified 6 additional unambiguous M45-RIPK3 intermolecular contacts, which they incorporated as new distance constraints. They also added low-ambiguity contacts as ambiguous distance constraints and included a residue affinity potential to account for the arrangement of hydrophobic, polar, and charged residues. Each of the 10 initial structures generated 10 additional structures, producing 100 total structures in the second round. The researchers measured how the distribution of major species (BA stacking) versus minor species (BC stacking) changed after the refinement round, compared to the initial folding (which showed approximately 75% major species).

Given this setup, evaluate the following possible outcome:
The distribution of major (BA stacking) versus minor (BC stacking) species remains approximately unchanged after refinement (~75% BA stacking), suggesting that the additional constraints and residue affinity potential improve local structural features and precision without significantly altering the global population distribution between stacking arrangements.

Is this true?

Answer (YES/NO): NO